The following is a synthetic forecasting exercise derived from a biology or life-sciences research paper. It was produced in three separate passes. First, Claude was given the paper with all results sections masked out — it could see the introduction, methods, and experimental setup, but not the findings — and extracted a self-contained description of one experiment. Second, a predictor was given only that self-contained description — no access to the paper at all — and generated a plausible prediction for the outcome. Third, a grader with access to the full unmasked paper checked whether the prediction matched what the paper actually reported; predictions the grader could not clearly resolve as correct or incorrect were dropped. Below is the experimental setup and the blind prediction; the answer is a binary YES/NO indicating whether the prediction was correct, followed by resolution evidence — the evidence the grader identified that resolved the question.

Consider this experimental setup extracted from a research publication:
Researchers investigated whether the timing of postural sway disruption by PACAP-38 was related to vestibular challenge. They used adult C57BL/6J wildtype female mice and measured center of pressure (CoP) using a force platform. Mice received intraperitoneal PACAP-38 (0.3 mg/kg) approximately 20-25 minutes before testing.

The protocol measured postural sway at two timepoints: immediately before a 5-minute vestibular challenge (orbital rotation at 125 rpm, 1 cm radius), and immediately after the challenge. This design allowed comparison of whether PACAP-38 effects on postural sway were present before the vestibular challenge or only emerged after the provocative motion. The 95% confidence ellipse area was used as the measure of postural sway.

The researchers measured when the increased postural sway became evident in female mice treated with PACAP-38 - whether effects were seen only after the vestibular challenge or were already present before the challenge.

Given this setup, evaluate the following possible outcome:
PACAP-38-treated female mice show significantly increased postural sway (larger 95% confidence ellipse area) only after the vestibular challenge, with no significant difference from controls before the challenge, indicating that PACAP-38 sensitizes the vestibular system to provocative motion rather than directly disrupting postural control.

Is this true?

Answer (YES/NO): NO